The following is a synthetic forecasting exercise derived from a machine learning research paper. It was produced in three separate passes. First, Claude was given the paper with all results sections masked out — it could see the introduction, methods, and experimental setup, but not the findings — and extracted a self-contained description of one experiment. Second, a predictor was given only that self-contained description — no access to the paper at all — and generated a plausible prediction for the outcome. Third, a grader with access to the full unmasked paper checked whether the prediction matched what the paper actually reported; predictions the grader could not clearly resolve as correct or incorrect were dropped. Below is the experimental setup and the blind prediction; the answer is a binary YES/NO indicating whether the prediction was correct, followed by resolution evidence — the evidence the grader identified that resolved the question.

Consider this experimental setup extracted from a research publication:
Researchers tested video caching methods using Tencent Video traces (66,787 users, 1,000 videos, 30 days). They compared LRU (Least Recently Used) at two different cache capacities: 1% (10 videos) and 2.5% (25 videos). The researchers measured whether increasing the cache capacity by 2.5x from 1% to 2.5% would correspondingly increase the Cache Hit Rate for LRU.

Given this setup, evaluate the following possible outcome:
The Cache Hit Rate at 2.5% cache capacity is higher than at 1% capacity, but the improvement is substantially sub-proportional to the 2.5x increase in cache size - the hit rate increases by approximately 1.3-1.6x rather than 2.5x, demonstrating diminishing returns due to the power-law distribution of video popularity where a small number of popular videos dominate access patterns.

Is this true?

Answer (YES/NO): NO